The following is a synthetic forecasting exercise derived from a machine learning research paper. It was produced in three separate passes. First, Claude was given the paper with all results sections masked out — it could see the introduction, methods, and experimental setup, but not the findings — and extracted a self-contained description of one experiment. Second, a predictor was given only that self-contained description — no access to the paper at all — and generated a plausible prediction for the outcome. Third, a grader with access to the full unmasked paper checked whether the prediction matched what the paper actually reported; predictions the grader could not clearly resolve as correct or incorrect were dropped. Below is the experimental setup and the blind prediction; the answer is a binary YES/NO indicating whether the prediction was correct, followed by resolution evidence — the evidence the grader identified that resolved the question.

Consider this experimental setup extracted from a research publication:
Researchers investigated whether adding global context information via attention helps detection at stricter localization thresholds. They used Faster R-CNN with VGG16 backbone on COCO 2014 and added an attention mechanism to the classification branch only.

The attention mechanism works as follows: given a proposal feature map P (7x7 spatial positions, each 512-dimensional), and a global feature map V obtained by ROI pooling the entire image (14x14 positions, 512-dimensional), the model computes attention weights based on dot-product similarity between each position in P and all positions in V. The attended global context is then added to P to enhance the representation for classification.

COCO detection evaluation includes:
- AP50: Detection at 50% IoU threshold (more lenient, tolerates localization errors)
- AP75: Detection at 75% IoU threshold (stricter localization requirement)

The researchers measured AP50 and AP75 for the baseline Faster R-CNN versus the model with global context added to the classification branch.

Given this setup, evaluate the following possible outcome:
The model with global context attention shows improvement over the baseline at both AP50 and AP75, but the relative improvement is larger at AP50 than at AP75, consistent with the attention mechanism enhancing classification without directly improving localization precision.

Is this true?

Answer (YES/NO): NO